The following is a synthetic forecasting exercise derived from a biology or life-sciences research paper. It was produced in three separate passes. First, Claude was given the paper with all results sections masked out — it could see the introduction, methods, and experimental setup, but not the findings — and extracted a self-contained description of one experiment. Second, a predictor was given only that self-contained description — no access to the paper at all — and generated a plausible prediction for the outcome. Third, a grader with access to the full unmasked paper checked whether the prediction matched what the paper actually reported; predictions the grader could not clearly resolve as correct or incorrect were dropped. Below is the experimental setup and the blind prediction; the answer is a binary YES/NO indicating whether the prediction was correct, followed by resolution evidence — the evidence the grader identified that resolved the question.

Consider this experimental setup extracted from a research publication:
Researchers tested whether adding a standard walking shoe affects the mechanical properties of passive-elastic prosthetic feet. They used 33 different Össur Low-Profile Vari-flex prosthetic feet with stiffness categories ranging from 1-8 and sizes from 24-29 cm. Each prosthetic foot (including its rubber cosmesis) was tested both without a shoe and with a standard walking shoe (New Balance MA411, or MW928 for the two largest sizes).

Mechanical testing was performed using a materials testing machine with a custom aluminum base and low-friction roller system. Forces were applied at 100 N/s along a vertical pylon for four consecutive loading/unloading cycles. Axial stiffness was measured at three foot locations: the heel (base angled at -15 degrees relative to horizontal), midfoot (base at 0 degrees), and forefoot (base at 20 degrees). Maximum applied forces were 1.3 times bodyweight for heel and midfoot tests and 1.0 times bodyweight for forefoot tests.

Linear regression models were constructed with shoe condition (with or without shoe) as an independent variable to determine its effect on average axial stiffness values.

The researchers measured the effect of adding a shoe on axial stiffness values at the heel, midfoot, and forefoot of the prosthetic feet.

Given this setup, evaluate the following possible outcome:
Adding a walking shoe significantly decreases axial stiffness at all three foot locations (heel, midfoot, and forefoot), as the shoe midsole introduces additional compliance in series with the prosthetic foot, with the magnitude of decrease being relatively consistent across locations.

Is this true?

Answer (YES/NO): NO